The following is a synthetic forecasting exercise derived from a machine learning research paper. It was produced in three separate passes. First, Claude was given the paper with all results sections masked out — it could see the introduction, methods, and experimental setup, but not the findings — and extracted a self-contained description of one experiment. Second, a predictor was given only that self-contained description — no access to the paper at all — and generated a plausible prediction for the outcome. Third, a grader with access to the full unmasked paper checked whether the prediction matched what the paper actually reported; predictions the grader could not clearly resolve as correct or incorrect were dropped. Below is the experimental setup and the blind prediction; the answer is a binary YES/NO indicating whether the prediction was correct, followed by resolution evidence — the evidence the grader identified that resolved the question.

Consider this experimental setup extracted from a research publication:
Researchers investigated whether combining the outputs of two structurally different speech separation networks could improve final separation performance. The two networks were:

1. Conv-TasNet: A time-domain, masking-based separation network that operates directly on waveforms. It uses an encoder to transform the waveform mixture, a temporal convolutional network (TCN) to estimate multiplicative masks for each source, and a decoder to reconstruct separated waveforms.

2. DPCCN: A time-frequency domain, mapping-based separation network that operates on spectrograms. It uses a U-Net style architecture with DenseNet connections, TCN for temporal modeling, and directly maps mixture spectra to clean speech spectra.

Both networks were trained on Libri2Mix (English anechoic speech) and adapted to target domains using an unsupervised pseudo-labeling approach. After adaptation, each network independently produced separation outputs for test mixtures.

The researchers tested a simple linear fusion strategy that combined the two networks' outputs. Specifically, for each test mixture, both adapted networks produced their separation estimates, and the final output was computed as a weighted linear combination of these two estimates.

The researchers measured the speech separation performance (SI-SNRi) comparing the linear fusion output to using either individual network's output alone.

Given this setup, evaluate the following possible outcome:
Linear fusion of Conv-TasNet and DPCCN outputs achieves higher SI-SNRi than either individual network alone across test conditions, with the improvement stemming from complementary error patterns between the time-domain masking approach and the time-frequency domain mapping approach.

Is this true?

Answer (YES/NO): YES